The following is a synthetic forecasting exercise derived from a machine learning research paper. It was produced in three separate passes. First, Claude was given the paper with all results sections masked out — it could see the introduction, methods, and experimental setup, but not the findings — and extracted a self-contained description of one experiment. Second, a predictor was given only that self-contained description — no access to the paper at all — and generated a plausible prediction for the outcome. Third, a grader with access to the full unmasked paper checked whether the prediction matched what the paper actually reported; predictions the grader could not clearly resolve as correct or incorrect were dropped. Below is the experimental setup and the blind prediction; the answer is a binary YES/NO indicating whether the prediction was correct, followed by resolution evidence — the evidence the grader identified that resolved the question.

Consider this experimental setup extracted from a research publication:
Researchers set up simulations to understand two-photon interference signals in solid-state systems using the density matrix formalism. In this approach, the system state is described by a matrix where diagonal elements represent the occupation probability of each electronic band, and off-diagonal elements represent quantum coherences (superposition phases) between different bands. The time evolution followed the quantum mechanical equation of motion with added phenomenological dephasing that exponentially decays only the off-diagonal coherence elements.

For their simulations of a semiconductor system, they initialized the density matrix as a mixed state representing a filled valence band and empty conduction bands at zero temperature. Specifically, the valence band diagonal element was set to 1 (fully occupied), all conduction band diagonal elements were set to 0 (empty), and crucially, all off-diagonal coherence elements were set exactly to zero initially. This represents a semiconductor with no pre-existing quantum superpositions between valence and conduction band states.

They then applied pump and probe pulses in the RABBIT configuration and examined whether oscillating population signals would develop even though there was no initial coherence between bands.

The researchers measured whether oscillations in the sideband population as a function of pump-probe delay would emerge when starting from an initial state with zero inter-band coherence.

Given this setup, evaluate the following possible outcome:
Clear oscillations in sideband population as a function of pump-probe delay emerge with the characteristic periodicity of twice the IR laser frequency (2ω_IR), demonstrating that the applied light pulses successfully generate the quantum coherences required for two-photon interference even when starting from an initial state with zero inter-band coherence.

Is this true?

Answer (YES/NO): YES